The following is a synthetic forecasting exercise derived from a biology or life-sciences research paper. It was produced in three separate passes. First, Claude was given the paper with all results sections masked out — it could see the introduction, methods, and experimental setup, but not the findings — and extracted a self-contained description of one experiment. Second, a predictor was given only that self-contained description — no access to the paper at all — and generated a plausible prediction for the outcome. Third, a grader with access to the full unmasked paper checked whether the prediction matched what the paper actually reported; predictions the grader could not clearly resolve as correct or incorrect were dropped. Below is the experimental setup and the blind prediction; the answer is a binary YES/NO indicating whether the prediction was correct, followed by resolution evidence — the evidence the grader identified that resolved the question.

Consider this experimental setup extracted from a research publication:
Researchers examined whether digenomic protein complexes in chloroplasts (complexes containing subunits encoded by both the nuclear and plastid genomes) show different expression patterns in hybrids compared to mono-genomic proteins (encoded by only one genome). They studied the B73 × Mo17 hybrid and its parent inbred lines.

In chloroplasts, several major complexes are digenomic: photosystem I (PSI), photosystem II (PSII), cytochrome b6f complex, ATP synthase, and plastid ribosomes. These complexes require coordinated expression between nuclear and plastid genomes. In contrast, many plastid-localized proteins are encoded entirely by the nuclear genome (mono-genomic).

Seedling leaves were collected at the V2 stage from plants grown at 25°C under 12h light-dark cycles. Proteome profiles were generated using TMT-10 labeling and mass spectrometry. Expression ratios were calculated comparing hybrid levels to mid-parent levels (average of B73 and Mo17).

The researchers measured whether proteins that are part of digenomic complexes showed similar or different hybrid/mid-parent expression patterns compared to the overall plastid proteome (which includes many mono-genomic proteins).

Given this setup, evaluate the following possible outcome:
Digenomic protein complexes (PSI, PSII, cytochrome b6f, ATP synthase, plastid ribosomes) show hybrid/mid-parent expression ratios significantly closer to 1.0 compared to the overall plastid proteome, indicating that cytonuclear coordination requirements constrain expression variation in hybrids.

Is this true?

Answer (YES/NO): NO